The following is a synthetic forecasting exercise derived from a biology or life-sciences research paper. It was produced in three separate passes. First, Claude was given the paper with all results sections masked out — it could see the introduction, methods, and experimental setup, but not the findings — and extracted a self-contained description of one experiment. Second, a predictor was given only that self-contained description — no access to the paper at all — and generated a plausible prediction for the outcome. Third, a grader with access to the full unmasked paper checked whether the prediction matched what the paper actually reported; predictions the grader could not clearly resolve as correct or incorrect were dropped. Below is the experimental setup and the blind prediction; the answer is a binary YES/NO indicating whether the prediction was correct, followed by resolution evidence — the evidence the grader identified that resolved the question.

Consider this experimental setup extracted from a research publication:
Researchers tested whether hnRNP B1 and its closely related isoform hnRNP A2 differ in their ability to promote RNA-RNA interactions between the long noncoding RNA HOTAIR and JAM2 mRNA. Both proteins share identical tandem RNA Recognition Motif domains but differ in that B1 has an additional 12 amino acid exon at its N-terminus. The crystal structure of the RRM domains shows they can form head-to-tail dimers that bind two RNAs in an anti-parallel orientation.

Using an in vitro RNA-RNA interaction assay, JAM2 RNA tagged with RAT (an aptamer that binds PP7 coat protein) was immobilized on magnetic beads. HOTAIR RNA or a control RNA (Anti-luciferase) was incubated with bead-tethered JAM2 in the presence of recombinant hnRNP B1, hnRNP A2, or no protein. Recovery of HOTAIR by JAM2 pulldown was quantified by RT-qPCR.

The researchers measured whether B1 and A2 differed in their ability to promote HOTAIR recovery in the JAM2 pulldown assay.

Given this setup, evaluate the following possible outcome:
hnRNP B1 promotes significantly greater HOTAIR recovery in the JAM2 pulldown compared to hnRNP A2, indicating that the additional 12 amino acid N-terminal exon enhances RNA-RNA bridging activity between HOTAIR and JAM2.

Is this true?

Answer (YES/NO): YES